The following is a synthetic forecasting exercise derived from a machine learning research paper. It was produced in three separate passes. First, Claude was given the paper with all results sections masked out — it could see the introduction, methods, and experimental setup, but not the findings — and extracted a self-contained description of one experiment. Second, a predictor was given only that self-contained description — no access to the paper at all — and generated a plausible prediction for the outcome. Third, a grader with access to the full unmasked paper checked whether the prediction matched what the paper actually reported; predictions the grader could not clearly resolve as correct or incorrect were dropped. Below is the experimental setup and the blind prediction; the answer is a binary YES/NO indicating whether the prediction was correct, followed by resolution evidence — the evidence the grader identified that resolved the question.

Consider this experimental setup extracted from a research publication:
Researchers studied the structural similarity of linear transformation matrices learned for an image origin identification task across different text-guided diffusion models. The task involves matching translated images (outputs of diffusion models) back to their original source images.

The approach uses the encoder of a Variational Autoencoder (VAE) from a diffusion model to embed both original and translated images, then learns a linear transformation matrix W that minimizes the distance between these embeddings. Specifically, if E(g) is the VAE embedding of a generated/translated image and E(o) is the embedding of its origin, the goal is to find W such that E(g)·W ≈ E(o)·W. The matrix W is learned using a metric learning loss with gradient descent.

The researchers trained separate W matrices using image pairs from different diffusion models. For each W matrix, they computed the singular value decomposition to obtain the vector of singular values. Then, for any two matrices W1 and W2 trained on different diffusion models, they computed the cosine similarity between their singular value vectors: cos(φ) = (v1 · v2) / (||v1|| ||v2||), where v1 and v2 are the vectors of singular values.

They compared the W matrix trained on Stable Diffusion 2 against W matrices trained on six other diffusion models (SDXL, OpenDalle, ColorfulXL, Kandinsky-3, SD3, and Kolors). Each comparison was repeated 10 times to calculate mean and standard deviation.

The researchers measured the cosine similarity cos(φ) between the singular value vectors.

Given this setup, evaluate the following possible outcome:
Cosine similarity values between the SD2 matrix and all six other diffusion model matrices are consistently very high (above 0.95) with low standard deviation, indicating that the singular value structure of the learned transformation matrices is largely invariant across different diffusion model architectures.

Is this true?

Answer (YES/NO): YES